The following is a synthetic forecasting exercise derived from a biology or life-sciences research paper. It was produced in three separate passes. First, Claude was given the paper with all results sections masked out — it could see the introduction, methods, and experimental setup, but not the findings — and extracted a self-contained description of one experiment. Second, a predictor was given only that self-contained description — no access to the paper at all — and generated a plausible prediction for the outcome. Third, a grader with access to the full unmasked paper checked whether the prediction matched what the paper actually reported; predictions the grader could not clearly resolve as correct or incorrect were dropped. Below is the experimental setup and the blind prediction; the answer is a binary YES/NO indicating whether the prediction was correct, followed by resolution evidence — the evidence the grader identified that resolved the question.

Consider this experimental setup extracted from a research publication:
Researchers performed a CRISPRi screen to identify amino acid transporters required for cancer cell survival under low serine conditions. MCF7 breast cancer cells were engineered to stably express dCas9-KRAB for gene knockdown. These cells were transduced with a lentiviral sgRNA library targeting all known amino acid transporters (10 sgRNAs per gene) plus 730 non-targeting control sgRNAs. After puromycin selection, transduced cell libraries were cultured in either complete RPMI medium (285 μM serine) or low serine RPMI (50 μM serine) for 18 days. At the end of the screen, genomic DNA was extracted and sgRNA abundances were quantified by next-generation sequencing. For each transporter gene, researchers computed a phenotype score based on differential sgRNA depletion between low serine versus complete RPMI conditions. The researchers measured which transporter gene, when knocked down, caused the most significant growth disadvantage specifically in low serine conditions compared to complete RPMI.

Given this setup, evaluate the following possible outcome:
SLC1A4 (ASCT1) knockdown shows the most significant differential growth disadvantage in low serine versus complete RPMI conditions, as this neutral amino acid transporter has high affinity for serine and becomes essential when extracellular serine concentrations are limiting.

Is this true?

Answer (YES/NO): NO